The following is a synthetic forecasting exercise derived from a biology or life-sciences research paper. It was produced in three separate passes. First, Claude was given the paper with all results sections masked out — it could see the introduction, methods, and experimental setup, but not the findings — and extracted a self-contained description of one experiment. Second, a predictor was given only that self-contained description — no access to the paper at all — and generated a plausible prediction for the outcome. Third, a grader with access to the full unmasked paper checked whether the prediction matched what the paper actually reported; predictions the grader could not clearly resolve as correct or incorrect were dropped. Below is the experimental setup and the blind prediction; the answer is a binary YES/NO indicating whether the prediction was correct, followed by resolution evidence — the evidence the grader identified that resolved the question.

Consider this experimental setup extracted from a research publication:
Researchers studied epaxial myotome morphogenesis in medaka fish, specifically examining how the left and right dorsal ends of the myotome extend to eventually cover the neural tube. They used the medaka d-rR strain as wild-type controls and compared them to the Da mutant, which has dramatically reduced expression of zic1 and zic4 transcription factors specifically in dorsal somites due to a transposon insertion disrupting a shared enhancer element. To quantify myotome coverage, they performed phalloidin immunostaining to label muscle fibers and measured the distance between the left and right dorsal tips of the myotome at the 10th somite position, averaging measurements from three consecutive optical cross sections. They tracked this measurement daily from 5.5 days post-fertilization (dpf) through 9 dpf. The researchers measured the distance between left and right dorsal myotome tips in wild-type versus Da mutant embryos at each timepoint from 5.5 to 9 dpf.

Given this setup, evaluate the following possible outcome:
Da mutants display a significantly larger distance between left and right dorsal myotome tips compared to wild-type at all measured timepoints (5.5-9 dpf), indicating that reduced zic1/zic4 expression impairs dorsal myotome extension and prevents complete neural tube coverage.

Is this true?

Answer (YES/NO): NO